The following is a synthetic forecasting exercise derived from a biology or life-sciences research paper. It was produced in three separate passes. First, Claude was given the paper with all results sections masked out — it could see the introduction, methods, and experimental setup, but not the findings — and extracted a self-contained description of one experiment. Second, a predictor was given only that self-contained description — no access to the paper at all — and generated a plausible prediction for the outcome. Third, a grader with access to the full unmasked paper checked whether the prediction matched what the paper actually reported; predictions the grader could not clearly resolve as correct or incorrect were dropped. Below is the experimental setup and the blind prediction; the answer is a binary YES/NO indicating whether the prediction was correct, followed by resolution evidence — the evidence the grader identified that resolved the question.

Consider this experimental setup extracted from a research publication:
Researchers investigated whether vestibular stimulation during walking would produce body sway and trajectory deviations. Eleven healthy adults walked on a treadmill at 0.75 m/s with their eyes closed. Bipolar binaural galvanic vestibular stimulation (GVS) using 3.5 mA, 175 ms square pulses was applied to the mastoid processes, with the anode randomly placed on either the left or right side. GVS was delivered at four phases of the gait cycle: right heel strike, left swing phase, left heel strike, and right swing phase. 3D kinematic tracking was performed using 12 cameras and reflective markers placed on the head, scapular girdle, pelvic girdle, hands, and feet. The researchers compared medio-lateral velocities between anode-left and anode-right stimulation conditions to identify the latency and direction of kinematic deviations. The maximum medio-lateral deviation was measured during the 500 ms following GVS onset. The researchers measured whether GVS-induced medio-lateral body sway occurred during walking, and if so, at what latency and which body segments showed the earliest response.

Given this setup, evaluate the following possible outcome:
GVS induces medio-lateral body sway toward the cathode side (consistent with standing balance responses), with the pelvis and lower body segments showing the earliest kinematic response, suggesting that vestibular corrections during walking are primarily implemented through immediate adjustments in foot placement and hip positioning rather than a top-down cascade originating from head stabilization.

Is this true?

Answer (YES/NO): NO